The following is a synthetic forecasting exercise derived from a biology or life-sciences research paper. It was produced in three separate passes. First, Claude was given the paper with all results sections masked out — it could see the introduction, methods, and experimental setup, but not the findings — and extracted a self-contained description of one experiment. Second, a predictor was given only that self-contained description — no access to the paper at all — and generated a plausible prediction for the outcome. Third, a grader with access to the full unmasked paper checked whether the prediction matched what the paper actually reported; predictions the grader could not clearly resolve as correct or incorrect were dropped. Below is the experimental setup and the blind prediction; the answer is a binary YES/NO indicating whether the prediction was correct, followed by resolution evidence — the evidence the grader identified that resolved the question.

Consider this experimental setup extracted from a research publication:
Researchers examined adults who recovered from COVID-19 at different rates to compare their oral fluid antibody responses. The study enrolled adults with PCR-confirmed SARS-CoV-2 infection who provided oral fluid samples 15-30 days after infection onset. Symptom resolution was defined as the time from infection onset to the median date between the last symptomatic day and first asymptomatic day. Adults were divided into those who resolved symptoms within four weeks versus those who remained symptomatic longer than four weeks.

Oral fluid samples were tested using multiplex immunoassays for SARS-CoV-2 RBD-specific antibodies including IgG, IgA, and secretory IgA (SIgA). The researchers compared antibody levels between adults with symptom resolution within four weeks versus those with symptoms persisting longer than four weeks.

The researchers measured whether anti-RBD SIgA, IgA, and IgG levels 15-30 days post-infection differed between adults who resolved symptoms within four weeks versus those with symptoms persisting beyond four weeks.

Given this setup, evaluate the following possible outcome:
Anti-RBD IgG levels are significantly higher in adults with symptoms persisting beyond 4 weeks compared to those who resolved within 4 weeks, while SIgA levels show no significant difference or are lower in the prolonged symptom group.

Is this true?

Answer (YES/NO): NO